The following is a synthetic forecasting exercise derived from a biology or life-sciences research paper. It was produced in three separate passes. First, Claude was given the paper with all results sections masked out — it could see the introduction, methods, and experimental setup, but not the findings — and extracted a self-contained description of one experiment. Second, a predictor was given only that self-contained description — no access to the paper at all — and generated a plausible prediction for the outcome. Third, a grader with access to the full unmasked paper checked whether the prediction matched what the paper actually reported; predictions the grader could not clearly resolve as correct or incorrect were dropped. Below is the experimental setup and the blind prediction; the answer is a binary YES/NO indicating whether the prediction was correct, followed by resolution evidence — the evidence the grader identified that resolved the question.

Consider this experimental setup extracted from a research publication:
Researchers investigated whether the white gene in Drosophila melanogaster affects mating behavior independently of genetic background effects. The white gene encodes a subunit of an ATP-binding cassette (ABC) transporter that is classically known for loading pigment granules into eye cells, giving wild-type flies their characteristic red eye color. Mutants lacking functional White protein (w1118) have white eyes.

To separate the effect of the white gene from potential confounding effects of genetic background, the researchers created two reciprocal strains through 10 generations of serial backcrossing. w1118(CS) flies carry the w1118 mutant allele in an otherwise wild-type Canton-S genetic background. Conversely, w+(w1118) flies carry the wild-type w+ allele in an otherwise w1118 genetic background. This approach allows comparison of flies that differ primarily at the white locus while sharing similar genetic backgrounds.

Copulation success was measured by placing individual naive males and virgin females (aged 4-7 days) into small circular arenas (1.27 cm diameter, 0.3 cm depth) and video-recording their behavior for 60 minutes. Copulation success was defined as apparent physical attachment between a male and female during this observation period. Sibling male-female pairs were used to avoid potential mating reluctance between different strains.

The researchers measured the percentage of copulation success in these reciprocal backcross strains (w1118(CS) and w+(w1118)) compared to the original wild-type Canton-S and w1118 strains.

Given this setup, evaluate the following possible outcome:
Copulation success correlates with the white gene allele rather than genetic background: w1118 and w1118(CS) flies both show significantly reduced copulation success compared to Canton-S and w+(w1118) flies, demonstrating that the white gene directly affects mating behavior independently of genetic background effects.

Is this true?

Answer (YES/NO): YES